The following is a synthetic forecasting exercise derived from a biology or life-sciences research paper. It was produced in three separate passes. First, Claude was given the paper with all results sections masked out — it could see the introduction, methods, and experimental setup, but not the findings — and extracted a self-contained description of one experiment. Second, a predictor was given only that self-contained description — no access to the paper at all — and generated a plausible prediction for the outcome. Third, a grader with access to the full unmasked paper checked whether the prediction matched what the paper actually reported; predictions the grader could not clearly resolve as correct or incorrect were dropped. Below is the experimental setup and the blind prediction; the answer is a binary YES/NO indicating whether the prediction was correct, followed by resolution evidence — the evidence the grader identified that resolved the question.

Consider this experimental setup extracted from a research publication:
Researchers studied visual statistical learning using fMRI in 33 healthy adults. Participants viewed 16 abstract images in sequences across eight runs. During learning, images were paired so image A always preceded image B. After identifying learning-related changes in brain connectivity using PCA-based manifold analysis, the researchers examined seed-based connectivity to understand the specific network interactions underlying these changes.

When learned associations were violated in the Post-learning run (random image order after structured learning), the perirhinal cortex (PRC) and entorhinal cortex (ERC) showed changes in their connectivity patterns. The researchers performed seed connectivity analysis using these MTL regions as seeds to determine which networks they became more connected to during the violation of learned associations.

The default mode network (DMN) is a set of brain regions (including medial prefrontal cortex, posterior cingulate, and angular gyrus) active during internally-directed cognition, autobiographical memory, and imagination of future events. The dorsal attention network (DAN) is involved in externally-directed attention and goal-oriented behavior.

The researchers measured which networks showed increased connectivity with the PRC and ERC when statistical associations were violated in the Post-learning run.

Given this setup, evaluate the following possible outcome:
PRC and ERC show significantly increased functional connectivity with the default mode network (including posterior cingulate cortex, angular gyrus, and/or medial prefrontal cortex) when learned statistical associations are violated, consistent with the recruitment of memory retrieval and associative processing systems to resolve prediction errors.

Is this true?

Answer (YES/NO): YES